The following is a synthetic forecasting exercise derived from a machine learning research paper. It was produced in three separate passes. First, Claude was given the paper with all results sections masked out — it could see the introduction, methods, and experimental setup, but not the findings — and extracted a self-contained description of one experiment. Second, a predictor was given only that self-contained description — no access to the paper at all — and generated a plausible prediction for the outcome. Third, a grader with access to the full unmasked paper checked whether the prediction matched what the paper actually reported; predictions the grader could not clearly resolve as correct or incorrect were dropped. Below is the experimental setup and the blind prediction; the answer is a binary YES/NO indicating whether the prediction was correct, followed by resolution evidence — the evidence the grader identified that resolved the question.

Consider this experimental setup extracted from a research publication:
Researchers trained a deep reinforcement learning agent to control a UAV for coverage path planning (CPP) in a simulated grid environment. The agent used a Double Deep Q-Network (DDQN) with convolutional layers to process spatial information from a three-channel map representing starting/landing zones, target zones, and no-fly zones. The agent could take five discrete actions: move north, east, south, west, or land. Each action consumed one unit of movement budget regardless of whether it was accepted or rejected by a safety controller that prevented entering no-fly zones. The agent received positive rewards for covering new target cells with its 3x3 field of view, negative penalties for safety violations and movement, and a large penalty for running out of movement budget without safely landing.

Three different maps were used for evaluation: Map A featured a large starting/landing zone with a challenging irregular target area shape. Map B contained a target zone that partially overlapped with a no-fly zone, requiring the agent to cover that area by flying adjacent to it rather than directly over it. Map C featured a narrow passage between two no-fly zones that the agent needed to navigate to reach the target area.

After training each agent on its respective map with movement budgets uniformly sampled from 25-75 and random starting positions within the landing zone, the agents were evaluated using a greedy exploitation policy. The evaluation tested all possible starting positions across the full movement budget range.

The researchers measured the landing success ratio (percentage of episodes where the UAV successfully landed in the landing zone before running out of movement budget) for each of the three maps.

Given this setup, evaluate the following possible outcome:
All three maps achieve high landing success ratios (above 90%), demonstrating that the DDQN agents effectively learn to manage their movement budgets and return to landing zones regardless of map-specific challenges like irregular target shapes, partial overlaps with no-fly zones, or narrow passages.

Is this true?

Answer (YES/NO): YES